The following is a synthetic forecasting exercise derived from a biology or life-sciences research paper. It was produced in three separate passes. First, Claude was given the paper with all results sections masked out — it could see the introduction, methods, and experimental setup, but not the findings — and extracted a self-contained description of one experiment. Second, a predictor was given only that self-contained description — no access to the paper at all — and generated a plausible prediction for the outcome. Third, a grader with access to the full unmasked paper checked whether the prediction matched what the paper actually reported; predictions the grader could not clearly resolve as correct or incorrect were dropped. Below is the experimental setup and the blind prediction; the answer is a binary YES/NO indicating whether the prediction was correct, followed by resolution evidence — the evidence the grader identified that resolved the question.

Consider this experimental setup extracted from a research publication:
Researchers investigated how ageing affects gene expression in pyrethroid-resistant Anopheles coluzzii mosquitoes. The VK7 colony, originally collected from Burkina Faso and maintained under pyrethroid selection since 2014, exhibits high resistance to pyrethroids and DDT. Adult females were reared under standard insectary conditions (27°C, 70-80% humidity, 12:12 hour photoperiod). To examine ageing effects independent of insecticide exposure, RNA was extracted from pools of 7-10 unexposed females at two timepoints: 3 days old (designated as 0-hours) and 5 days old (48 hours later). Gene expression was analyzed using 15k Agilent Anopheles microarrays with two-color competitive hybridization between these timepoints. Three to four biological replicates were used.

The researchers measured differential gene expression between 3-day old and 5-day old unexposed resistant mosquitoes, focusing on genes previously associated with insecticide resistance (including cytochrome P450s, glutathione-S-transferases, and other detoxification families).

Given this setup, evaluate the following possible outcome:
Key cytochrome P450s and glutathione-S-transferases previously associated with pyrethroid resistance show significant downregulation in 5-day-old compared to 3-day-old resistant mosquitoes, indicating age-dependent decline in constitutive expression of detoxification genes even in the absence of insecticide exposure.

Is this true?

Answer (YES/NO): NO